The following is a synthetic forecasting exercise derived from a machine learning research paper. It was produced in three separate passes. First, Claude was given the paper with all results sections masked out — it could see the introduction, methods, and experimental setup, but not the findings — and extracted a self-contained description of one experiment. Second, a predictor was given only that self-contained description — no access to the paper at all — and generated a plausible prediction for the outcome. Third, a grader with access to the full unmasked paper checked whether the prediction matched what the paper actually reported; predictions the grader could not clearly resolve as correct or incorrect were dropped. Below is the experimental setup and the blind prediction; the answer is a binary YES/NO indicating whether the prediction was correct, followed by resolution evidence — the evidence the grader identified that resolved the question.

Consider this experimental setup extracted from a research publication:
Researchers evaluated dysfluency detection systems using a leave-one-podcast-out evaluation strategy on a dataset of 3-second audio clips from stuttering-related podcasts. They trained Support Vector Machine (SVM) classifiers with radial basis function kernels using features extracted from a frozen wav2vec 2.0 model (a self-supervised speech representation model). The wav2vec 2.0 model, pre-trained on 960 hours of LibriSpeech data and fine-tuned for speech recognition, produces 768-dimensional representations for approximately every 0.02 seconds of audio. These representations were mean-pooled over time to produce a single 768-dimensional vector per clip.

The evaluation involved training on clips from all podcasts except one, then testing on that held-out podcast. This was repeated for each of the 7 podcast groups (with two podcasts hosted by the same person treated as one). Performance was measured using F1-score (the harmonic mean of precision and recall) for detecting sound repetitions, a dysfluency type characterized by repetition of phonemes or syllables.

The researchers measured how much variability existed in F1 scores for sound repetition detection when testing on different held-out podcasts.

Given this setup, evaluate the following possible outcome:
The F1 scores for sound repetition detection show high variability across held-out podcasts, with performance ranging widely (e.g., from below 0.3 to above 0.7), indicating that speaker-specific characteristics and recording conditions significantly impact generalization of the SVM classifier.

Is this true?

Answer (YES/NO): YES